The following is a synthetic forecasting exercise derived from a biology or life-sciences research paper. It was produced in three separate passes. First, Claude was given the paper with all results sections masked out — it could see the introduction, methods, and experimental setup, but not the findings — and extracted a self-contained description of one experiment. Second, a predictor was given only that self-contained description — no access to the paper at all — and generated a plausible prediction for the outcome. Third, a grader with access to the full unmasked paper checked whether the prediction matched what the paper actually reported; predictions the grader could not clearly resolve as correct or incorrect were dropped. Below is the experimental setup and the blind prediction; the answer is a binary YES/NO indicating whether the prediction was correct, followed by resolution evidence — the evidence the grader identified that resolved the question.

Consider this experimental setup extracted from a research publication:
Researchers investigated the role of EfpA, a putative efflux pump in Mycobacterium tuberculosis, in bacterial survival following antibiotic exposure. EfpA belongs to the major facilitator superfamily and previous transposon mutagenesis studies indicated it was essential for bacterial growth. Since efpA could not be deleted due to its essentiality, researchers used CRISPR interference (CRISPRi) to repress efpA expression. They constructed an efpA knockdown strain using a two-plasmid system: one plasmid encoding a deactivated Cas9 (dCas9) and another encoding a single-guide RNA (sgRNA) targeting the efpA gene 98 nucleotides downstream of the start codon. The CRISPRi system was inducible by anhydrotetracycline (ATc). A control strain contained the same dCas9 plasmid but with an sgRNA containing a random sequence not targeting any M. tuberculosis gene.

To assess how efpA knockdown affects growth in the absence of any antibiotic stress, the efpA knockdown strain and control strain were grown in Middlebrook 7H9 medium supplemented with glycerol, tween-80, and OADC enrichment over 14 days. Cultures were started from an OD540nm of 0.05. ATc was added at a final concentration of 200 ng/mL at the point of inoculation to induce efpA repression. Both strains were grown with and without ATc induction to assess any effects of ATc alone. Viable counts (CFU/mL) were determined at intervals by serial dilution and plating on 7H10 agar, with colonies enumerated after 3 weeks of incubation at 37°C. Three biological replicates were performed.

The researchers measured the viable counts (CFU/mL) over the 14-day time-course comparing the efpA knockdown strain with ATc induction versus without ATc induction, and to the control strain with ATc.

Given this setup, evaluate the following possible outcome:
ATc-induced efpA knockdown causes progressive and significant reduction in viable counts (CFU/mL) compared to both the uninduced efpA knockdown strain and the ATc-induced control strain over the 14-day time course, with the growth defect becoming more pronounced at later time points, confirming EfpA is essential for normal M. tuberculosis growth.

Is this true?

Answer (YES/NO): NO